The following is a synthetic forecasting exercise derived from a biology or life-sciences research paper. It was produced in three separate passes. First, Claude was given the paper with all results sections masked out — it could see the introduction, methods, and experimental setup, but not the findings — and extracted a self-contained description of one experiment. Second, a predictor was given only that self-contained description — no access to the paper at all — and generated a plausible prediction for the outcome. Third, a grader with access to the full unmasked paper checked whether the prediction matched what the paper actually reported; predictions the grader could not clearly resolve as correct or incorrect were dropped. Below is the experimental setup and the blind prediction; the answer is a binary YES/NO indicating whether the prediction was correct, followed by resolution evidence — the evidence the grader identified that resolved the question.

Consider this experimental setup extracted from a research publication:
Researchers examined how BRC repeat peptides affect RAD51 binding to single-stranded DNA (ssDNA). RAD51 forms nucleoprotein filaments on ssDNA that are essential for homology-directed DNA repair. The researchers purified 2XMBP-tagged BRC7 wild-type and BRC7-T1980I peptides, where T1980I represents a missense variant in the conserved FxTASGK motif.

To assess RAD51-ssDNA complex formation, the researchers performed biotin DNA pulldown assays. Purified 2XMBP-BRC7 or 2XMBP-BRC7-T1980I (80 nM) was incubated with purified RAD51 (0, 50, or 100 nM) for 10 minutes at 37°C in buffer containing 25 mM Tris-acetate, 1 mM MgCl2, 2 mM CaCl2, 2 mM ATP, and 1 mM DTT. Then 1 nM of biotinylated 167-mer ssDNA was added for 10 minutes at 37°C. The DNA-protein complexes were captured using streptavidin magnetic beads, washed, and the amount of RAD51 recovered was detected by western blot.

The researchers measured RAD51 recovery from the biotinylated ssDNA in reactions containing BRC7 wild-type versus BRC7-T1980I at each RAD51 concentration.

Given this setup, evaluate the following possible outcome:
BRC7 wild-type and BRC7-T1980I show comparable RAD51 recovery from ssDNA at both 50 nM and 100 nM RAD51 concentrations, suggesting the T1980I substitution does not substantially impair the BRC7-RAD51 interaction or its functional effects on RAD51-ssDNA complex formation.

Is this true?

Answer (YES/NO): NO